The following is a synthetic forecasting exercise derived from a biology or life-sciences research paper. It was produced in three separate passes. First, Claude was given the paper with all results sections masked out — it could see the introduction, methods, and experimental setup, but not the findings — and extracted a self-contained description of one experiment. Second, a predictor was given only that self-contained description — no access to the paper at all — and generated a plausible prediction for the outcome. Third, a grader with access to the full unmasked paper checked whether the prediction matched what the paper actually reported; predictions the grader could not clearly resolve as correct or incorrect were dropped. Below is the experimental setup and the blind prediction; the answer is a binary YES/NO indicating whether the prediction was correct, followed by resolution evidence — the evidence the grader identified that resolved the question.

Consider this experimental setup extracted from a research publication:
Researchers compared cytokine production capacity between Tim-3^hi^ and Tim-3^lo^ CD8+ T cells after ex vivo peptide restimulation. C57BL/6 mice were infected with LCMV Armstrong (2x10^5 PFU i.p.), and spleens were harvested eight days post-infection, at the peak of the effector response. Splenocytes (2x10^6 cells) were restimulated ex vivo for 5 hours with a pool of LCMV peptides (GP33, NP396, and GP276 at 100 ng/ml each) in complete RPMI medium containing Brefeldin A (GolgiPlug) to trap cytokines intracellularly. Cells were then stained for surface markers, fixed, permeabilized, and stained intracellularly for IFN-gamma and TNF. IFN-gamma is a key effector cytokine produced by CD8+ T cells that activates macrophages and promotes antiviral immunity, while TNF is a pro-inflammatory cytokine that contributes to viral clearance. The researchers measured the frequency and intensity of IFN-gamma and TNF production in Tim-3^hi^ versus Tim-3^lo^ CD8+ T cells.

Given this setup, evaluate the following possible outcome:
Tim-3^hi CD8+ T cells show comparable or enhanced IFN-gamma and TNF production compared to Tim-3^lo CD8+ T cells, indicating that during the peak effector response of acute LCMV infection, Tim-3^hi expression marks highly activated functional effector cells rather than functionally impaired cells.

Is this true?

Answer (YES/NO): YES